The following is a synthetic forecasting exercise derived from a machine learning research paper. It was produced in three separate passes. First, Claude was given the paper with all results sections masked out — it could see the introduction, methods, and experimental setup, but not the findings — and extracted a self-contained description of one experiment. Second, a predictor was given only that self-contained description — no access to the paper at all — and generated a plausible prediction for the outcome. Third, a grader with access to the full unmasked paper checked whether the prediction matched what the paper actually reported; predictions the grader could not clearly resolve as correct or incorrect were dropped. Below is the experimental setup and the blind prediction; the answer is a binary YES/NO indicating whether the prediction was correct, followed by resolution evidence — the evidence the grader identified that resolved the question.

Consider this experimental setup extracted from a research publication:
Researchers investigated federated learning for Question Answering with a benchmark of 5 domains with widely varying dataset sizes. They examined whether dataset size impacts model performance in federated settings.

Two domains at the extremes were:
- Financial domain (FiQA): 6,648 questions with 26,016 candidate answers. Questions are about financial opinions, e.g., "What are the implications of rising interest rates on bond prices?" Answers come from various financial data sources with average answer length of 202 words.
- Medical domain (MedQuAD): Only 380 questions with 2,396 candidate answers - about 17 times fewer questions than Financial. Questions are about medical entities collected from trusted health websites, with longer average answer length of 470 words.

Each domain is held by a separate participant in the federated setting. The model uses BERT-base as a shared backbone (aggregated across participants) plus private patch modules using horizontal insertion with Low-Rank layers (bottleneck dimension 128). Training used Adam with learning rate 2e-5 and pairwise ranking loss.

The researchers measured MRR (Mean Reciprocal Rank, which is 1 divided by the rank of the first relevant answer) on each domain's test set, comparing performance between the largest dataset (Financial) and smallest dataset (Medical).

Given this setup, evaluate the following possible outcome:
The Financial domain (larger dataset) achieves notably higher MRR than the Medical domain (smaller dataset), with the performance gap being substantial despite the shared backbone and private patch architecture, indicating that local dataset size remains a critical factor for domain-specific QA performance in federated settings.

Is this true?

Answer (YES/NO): NO